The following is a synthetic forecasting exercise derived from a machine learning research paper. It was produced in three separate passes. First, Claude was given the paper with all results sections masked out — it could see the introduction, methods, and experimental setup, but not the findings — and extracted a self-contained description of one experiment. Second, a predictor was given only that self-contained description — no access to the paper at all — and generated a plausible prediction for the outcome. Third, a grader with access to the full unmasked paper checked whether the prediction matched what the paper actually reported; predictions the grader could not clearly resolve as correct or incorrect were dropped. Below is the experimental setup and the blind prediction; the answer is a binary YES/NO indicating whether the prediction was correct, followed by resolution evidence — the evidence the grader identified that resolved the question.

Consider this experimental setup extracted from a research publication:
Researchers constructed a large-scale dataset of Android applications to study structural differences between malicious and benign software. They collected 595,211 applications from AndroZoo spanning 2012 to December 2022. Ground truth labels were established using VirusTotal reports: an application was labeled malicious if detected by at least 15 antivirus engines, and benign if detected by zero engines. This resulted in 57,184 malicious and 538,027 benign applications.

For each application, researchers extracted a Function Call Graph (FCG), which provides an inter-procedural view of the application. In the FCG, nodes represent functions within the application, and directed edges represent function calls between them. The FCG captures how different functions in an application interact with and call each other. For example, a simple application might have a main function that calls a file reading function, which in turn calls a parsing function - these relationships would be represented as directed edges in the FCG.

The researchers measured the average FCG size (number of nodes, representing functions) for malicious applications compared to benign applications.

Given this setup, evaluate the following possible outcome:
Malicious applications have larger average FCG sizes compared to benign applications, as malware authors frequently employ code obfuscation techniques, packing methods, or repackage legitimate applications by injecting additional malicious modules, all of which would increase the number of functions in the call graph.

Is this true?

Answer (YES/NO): NO